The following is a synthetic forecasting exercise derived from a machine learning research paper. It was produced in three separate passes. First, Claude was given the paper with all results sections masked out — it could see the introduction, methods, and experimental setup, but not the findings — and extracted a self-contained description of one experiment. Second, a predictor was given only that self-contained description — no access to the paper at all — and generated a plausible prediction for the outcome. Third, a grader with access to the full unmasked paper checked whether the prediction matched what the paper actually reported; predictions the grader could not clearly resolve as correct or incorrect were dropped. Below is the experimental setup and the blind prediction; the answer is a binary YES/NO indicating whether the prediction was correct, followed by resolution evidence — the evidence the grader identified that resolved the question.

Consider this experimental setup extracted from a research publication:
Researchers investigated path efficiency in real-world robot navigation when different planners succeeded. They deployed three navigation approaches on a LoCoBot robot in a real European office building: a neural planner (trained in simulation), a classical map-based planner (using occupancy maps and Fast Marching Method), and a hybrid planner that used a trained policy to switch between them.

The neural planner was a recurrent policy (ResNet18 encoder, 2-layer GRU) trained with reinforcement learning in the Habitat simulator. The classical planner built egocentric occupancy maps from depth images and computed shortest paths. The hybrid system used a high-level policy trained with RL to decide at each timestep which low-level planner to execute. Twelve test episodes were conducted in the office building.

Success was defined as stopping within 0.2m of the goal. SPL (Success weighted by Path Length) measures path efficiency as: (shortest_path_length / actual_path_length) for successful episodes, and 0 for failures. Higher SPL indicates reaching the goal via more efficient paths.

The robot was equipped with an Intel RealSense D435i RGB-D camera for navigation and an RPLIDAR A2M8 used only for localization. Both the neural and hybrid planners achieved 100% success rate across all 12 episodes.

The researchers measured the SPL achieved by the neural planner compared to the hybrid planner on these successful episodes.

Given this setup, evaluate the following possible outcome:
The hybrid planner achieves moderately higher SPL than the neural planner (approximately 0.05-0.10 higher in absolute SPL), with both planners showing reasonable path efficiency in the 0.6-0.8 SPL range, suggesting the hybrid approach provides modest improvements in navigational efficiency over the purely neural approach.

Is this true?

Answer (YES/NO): NO